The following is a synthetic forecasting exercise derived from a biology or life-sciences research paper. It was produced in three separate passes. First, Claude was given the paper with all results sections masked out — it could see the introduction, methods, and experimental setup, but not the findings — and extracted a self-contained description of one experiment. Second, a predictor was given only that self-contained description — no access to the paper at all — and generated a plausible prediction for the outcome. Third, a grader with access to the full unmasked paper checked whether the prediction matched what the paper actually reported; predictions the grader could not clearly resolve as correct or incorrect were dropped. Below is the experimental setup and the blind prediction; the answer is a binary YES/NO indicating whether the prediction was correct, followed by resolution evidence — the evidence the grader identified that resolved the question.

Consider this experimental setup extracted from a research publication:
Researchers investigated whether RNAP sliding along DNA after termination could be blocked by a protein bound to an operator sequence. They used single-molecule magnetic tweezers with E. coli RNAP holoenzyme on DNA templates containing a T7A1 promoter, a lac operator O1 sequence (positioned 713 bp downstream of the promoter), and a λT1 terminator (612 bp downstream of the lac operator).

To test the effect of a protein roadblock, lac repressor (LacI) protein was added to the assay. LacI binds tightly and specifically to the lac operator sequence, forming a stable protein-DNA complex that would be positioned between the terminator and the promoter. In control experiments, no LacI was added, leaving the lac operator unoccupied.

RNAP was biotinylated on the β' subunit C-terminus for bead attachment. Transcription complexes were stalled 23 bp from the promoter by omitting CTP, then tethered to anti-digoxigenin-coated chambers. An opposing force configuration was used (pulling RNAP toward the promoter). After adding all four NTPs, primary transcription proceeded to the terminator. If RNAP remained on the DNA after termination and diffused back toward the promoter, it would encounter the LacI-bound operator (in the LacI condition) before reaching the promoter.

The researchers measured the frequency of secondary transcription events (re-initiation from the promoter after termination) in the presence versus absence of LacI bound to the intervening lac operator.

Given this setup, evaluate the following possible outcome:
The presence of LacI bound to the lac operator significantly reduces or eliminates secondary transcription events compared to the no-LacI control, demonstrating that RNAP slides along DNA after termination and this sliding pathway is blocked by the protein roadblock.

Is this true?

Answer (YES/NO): NO